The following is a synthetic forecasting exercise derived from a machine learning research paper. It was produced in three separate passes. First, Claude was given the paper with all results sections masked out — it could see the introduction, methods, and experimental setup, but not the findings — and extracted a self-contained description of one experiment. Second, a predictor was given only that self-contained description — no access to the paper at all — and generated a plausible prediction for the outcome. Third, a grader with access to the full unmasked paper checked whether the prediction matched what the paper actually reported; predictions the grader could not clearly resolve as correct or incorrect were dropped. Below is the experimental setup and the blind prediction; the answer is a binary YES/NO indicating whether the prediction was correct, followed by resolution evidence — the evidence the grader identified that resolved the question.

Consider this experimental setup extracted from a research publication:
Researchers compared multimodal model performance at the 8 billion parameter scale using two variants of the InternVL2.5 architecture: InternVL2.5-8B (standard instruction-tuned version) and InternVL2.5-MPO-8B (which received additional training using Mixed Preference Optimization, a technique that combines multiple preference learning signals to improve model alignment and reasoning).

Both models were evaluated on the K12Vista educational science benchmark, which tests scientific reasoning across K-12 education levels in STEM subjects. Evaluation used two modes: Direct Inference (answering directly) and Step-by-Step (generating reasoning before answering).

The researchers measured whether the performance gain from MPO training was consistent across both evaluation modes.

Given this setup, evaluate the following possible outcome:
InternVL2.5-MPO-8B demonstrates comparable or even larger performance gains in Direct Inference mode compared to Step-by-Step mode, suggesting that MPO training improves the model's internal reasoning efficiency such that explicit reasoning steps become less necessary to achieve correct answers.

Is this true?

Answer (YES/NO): NO